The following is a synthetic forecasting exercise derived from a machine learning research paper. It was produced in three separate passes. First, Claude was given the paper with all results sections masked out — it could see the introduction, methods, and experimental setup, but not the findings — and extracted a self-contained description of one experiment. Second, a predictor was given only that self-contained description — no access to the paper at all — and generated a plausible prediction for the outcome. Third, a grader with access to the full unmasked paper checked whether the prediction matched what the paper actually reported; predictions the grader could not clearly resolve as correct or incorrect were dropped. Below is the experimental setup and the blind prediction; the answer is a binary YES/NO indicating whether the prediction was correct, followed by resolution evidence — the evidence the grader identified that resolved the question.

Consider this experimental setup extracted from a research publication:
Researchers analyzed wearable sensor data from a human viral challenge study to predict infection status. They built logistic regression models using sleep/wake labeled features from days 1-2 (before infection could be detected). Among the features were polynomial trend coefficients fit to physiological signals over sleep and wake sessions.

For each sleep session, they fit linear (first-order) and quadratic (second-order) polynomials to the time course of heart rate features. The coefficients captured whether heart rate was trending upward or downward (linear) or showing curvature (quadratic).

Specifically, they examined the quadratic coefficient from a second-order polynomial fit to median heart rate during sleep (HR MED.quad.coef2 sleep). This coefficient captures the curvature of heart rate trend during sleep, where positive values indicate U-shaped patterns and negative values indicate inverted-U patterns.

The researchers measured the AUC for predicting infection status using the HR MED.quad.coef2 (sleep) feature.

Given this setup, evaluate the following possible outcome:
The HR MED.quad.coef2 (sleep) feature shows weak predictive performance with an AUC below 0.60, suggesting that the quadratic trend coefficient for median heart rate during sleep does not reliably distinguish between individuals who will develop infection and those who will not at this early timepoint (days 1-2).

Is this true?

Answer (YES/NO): NO